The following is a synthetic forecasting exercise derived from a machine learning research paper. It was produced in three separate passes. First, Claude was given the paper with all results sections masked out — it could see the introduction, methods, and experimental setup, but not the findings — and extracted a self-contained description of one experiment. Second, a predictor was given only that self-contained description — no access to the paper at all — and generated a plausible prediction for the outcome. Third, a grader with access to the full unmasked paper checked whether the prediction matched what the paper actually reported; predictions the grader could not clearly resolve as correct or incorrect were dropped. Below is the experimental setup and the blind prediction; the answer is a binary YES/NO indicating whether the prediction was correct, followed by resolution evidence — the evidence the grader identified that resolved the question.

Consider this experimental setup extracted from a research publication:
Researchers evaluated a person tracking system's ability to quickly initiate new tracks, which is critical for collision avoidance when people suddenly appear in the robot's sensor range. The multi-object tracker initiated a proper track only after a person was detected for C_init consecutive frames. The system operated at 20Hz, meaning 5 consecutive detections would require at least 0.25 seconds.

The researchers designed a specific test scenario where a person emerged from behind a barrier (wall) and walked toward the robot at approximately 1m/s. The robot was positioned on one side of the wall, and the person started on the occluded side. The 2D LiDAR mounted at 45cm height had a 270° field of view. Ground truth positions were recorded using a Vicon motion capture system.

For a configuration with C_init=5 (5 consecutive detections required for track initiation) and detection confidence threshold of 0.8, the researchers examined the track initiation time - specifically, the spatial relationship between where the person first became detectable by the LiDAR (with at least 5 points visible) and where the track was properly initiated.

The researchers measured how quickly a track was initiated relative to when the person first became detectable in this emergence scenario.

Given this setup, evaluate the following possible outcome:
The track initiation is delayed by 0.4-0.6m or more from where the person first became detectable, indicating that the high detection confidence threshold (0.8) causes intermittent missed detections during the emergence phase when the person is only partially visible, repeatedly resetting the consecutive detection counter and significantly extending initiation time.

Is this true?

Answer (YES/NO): NO